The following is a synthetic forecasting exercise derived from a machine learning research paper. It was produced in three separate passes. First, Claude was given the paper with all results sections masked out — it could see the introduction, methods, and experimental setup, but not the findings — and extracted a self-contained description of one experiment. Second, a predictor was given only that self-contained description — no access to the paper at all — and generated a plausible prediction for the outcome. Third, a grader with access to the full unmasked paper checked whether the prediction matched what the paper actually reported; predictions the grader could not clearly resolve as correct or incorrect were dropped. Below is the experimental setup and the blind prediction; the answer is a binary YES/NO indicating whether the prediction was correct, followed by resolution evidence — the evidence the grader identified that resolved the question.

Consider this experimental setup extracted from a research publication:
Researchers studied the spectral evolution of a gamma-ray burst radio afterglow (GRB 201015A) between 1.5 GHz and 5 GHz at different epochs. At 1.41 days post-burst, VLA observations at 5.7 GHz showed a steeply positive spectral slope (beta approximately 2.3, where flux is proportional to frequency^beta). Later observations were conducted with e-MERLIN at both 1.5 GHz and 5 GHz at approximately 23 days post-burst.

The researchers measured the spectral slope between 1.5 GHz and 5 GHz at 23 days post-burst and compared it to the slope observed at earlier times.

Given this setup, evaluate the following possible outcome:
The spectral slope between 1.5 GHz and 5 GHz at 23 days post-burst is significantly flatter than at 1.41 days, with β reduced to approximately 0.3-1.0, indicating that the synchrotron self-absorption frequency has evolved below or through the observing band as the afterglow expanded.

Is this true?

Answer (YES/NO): NO